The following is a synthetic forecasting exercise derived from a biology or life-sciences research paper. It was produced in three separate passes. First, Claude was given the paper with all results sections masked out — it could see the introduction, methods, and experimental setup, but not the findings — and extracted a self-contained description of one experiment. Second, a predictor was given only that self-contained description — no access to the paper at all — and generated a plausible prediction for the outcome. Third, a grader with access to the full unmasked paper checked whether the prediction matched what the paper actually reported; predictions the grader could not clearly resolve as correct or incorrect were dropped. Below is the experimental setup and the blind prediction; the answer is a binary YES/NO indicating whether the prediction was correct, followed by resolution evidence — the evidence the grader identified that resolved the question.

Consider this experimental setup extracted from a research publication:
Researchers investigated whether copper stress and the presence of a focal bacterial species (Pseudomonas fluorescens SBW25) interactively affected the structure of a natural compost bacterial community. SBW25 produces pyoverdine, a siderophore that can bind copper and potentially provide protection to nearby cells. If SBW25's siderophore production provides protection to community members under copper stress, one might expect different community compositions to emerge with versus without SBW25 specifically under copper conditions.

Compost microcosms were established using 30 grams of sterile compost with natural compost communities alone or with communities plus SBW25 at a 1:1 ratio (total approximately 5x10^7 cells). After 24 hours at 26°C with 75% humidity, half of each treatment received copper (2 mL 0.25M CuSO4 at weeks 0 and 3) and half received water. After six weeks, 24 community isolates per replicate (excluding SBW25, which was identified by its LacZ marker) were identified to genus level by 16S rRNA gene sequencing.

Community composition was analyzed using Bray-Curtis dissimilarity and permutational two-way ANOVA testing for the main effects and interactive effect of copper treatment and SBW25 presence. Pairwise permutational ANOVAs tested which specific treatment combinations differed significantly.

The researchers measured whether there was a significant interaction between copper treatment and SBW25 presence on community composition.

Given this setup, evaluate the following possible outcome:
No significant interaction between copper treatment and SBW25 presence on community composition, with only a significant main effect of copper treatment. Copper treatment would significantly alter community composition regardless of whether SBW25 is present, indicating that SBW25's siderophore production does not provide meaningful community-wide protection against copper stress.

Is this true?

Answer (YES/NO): NO